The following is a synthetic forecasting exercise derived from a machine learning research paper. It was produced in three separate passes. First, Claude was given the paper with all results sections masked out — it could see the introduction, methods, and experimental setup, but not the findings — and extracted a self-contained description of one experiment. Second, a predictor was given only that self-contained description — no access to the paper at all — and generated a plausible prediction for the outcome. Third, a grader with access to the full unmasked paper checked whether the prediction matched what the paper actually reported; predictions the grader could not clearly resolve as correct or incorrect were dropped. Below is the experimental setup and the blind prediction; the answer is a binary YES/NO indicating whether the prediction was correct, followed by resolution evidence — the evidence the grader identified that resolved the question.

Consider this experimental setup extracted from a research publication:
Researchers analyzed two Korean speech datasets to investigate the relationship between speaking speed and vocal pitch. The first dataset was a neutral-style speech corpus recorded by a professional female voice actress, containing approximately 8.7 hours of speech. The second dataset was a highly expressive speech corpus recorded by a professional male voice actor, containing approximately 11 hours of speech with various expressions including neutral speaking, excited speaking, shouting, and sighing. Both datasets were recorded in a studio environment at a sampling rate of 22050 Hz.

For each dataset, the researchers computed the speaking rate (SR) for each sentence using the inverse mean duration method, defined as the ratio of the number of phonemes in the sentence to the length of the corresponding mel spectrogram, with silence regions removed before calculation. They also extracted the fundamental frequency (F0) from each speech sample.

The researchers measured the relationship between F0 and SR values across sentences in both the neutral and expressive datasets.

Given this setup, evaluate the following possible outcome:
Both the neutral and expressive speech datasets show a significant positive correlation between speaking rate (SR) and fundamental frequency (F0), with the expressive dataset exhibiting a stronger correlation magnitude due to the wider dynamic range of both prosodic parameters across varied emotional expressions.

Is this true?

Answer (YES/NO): NO